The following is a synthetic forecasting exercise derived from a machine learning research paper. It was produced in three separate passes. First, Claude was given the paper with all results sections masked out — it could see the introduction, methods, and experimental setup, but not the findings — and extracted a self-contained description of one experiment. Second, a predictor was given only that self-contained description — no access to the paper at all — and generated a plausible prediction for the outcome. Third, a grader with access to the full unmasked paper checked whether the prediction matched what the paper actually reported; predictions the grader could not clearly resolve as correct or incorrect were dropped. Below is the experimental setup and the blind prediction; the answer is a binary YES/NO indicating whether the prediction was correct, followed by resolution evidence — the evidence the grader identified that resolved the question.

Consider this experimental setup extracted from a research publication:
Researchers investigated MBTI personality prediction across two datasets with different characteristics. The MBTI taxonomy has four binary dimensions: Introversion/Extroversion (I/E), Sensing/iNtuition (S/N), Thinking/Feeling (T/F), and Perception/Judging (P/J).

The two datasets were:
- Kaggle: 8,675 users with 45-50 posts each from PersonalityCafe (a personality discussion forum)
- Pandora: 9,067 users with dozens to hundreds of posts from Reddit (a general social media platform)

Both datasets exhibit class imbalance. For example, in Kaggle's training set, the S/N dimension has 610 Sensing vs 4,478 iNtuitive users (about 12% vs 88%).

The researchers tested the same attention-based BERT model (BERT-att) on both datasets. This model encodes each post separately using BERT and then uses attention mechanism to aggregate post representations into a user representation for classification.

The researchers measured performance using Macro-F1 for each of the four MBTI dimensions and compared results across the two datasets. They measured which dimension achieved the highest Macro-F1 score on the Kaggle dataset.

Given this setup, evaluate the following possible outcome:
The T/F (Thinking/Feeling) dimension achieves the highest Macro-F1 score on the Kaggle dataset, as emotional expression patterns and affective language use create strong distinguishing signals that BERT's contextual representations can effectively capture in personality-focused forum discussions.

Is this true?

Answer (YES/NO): YES